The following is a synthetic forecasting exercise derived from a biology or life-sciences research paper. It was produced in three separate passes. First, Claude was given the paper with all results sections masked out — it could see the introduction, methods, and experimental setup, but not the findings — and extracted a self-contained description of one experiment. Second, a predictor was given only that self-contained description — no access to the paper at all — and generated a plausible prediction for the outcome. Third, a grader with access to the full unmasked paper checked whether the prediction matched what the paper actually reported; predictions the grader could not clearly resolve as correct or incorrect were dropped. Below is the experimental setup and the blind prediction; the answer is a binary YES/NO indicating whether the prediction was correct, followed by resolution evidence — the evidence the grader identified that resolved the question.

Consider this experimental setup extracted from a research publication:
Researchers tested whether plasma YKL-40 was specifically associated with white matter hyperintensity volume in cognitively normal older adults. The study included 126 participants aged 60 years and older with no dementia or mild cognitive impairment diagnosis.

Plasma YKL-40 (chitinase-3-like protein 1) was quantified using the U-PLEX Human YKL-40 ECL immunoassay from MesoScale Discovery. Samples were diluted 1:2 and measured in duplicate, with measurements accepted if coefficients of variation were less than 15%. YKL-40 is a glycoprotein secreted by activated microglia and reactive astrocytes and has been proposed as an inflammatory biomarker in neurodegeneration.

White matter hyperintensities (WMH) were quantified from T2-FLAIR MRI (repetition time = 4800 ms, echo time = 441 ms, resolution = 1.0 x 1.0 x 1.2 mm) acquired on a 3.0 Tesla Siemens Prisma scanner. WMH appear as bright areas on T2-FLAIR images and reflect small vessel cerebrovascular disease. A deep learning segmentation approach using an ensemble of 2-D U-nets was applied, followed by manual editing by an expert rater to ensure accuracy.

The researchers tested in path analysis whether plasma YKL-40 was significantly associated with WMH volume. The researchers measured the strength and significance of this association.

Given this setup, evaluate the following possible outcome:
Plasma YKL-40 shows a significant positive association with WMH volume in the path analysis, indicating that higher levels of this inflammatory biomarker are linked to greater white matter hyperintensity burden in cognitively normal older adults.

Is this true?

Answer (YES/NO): YES